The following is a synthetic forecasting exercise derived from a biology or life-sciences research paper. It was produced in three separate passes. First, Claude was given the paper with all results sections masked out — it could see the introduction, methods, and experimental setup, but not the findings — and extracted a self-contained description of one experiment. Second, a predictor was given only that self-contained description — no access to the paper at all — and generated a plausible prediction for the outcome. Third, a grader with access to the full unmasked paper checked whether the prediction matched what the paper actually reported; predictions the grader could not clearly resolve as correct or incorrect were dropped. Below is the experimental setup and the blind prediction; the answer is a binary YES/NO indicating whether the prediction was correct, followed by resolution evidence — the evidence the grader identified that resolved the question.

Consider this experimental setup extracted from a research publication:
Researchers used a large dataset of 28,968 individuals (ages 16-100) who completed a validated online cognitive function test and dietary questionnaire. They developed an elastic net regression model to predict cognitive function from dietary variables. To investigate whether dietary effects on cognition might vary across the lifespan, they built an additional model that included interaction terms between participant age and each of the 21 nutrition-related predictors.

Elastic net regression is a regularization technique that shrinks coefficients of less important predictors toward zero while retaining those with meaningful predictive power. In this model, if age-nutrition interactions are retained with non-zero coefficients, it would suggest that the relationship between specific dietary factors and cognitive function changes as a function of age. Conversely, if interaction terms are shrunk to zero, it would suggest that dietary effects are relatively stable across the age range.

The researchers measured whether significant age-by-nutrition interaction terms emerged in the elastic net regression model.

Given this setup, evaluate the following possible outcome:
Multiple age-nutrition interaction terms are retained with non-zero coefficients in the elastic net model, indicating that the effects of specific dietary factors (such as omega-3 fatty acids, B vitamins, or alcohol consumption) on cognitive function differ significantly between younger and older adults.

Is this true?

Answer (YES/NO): NO